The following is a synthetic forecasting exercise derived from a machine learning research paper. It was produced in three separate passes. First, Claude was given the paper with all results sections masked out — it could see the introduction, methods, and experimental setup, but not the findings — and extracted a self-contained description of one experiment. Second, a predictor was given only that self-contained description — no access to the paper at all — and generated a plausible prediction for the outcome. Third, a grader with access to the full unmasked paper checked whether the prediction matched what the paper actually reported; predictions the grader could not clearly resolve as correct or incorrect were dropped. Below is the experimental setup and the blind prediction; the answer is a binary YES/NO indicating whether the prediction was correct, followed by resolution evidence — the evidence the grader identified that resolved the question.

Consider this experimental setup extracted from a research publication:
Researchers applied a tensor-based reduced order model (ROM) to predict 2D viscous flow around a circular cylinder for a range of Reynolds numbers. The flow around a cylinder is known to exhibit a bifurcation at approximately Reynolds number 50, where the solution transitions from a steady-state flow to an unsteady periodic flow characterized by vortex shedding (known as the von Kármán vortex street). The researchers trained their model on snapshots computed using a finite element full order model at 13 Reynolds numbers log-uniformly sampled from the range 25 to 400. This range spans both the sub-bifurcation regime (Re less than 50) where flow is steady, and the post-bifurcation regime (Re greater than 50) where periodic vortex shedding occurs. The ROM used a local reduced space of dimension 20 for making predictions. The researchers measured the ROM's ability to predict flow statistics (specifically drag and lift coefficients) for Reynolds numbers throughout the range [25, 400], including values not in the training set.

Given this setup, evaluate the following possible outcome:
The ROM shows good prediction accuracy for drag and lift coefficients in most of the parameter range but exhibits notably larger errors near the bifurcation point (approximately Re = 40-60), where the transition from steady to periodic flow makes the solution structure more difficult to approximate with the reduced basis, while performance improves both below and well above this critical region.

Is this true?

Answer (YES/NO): NO